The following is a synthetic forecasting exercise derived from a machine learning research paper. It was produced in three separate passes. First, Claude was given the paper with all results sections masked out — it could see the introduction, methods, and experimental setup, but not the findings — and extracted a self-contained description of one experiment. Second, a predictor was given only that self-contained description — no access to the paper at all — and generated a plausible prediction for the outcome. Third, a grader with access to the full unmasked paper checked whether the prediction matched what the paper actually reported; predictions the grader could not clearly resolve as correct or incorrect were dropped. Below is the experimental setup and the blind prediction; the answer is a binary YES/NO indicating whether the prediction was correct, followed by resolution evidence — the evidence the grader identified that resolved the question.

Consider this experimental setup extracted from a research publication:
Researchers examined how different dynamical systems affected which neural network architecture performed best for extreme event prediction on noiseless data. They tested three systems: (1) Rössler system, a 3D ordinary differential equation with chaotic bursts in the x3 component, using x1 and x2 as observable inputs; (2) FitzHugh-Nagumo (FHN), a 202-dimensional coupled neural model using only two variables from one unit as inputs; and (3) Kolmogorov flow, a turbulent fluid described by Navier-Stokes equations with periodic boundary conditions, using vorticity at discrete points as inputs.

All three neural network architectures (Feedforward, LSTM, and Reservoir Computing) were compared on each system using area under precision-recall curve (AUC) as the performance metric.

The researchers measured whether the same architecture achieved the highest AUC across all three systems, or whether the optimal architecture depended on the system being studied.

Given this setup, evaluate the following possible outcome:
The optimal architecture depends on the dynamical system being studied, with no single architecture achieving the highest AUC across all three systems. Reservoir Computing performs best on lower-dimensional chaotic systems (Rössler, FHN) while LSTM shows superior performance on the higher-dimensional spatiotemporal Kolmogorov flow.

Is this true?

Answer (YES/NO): NO